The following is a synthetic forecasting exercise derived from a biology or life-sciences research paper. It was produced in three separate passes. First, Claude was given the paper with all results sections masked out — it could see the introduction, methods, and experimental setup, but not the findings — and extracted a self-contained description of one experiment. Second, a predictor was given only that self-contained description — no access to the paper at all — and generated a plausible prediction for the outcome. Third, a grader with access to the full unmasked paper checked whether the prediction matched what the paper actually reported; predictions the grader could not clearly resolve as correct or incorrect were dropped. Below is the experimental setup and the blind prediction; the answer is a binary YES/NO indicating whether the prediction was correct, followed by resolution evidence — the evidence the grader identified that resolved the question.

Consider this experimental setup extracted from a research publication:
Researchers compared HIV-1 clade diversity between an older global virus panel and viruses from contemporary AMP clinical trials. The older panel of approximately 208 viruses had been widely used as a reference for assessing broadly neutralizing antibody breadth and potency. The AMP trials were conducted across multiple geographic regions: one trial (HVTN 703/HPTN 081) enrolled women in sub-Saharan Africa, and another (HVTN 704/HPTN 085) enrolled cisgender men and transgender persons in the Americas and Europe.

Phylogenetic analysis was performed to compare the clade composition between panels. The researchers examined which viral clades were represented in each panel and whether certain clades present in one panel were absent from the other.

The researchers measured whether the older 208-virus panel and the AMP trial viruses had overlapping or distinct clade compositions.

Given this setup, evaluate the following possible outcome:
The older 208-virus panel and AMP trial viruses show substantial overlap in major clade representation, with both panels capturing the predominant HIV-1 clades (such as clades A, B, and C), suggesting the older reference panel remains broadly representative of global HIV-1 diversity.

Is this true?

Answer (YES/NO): NO